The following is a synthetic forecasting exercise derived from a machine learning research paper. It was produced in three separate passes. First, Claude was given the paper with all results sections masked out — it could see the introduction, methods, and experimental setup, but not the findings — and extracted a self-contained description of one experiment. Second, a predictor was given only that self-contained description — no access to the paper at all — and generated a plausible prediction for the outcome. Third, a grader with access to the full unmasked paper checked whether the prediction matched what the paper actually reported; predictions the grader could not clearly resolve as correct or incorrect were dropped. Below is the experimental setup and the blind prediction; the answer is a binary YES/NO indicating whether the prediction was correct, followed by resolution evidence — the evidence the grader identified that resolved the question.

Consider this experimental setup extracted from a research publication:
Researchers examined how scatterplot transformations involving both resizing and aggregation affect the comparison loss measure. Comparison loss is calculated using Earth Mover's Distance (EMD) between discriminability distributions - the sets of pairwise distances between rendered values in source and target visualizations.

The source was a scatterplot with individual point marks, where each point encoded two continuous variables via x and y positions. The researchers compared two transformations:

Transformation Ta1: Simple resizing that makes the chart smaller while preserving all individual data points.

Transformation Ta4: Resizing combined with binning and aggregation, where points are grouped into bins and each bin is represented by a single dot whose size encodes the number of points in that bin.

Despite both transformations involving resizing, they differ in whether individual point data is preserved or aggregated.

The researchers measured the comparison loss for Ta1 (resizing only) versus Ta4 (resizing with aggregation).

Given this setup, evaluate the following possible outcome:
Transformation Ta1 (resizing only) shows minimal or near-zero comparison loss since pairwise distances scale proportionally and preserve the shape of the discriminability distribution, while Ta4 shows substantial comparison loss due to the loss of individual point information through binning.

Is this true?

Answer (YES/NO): NO